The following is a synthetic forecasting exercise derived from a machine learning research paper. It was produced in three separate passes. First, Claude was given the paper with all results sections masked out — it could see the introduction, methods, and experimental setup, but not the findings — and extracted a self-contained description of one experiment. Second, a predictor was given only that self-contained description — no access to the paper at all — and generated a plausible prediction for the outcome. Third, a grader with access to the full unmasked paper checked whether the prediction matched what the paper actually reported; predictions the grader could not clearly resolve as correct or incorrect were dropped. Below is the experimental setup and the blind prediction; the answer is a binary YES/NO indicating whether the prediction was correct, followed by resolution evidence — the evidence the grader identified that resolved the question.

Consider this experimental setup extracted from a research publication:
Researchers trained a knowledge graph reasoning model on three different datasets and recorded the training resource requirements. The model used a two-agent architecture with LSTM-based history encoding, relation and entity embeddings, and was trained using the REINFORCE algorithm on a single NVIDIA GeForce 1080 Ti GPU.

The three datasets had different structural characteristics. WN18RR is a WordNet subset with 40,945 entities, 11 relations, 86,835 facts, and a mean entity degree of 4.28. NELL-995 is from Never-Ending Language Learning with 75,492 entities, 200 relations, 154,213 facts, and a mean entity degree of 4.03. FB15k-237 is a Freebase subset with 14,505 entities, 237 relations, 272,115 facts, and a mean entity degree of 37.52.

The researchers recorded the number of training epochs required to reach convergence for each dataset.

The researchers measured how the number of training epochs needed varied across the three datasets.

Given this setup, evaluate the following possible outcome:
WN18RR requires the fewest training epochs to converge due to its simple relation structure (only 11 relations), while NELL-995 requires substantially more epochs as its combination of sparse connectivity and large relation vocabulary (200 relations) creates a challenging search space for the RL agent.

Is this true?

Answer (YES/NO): NO